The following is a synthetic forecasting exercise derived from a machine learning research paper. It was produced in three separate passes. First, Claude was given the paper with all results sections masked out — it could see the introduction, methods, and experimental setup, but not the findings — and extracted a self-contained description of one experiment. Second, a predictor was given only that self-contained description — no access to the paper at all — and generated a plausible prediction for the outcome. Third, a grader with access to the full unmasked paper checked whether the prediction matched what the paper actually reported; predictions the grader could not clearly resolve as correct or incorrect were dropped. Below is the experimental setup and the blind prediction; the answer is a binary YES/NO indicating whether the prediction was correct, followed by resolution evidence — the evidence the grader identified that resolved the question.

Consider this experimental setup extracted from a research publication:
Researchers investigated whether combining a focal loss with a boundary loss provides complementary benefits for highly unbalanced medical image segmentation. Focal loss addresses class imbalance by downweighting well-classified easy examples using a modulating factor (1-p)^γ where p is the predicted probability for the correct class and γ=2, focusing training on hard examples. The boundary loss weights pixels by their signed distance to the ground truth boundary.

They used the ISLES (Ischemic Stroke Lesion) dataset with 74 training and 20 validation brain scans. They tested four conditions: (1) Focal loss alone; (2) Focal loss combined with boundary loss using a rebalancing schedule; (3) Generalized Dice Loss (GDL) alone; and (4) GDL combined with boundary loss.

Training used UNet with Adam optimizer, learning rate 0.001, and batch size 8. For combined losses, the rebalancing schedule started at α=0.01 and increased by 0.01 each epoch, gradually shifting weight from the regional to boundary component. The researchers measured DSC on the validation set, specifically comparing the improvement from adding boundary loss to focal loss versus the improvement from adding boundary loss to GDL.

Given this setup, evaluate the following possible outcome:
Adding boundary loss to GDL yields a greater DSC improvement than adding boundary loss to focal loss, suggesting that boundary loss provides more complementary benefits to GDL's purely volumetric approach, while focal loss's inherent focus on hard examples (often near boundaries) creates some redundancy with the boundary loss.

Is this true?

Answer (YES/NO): YES